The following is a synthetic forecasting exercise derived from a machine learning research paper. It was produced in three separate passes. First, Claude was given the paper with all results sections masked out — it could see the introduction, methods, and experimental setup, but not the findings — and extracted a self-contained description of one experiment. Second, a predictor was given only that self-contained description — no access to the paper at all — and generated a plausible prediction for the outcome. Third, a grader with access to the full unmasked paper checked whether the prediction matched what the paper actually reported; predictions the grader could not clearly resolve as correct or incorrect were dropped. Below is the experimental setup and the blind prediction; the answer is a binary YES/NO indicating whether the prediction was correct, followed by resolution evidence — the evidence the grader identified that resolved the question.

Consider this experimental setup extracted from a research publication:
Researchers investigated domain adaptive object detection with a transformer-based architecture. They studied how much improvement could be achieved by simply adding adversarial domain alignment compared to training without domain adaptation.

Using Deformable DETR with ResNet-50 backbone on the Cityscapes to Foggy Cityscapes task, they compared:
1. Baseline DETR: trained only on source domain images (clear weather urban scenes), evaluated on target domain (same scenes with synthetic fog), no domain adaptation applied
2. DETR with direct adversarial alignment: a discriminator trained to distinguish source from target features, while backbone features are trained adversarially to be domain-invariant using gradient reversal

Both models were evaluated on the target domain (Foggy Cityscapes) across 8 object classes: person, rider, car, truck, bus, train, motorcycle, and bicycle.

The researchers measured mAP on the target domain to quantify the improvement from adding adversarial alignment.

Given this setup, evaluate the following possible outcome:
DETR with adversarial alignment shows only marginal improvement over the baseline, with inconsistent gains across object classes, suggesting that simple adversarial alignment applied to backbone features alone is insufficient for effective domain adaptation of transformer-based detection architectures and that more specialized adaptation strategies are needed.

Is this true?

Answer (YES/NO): NO